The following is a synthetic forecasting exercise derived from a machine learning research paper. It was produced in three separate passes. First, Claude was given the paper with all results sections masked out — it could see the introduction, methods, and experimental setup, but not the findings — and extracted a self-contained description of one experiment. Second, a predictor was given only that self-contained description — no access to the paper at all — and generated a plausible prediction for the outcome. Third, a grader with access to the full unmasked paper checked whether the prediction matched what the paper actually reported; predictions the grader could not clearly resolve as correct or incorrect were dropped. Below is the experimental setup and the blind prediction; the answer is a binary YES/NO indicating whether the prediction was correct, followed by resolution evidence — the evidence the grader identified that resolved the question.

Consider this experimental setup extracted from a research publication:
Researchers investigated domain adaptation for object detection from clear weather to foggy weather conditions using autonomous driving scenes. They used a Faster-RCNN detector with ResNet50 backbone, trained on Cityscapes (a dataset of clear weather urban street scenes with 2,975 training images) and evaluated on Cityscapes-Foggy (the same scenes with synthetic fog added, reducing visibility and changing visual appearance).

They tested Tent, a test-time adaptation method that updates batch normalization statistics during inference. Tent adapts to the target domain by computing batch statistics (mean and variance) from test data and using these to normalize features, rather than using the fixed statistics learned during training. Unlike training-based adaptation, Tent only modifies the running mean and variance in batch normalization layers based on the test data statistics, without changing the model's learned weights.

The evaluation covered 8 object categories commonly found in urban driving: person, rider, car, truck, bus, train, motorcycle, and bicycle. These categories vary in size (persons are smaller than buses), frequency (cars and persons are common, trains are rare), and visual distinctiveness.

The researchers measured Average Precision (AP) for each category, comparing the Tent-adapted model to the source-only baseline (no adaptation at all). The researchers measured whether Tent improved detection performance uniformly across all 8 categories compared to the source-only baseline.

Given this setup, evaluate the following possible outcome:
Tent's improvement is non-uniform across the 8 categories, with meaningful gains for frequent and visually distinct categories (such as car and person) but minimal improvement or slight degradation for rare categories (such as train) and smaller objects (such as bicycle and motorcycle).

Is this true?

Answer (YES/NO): NO